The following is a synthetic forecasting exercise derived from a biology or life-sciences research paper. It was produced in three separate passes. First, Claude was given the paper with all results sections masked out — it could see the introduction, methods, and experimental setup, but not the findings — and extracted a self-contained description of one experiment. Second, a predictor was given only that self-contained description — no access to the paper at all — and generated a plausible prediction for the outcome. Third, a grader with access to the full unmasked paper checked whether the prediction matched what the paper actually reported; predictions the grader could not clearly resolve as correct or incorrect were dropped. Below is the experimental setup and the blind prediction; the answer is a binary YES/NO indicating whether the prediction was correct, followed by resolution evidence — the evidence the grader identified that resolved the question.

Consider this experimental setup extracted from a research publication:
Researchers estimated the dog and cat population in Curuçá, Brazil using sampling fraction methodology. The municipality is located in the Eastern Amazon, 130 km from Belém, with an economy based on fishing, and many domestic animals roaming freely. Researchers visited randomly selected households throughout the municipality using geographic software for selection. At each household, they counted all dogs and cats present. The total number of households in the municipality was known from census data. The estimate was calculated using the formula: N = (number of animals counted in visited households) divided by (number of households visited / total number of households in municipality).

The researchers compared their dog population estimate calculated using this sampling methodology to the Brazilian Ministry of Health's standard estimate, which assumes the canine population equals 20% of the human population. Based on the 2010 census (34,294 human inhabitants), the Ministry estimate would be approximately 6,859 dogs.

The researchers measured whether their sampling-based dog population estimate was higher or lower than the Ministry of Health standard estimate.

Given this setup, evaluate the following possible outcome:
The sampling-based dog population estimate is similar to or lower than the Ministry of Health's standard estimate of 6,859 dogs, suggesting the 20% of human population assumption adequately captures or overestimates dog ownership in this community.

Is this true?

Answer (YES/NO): NO